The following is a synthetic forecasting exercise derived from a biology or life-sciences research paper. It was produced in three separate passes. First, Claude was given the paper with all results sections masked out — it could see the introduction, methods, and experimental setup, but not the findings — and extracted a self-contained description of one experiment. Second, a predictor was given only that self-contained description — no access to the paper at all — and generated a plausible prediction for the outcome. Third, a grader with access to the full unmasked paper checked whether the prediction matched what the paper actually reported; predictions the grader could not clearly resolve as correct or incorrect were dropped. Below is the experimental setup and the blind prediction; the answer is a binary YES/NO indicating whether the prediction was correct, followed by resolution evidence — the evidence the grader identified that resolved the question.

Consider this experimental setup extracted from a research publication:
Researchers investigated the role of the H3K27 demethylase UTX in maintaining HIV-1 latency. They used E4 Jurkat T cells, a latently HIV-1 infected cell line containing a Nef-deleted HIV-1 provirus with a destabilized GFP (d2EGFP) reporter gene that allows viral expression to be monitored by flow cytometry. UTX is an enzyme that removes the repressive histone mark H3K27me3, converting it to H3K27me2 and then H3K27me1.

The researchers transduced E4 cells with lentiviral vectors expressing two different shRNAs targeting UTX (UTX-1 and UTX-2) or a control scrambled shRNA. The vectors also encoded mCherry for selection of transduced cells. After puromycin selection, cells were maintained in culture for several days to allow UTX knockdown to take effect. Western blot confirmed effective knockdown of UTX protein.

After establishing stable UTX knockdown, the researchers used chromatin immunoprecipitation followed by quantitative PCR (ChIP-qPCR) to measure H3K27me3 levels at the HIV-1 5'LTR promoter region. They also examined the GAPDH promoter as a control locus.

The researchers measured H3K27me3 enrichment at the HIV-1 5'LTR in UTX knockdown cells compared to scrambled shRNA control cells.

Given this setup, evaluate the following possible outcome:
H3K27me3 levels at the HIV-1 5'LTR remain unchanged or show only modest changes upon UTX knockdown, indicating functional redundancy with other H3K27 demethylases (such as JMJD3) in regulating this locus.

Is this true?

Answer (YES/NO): NO